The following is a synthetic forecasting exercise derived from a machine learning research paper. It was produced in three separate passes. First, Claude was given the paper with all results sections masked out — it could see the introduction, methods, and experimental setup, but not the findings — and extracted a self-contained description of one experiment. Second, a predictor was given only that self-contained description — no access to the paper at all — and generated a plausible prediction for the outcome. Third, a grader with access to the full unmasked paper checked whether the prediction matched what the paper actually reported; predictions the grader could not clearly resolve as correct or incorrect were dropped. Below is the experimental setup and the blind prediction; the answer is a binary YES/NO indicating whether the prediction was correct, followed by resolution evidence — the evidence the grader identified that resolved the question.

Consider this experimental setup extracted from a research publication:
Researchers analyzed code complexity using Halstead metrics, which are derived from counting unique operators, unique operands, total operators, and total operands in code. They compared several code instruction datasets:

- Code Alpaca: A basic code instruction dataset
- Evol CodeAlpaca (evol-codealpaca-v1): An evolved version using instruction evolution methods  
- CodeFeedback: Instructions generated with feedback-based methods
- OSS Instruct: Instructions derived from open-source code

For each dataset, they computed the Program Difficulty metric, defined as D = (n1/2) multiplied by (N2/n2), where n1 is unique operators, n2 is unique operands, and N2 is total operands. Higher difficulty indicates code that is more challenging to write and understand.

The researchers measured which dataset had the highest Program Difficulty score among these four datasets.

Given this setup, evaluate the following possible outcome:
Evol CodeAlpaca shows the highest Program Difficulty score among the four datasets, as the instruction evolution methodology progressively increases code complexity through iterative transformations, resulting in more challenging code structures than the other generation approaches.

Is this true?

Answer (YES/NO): YES